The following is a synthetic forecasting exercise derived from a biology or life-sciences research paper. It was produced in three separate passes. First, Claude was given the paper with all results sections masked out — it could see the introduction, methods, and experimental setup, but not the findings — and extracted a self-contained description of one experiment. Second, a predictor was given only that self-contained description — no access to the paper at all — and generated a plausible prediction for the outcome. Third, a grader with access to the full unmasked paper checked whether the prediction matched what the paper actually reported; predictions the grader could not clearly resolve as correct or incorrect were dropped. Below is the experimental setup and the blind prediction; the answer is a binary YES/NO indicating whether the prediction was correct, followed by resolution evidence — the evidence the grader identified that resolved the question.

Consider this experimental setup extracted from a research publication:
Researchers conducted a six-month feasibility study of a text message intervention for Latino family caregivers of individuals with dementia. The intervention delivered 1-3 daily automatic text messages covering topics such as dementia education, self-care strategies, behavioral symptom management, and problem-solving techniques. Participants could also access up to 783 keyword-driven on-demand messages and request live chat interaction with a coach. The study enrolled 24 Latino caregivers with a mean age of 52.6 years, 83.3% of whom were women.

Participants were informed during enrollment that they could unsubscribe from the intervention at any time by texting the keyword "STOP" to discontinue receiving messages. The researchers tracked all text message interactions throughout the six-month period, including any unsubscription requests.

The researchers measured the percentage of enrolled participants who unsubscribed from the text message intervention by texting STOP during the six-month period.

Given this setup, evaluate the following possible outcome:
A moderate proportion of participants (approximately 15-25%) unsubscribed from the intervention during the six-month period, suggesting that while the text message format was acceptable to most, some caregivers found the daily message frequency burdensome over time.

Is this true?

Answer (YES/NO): NO